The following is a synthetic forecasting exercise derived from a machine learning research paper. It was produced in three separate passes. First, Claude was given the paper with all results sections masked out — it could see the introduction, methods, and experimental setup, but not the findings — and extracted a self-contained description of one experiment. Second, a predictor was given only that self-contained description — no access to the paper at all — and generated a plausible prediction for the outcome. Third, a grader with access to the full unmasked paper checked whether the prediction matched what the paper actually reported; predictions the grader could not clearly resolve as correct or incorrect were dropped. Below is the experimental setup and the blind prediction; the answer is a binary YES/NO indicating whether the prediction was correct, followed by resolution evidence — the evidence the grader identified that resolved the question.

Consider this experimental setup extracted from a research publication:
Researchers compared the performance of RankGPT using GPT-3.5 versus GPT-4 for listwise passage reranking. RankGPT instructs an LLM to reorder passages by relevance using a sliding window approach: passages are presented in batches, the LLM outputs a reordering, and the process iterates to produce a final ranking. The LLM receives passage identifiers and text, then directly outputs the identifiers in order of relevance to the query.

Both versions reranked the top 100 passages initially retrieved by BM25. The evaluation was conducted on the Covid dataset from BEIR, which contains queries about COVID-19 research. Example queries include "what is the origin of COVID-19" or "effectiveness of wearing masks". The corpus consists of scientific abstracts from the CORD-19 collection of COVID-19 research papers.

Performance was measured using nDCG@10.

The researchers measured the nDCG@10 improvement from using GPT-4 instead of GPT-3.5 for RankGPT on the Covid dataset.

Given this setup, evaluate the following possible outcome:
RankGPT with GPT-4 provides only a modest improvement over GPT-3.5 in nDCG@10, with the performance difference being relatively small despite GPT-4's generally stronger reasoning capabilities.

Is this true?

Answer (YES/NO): NO